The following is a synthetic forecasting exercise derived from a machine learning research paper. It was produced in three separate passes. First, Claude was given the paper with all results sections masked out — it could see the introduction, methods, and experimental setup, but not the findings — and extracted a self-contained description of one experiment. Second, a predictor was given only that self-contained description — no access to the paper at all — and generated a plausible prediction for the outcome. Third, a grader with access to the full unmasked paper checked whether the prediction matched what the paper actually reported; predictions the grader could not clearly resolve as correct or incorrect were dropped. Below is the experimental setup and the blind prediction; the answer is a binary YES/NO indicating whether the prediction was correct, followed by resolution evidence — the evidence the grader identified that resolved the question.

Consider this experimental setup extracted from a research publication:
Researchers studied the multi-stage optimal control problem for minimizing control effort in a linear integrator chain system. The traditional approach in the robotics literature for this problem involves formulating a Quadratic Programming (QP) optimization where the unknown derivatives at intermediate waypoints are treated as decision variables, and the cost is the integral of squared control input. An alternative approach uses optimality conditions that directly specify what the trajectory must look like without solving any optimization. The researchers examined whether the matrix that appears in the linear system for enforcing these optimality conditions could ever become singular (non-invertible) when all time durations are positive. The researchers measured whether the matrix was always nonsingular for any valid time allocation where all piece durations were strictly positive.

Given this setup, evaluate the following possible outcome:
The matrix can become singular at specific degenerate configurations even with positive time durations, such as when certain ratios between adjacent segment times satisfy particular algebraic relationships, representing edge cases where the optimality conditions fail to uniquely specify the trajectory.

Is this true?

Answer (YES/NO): NO